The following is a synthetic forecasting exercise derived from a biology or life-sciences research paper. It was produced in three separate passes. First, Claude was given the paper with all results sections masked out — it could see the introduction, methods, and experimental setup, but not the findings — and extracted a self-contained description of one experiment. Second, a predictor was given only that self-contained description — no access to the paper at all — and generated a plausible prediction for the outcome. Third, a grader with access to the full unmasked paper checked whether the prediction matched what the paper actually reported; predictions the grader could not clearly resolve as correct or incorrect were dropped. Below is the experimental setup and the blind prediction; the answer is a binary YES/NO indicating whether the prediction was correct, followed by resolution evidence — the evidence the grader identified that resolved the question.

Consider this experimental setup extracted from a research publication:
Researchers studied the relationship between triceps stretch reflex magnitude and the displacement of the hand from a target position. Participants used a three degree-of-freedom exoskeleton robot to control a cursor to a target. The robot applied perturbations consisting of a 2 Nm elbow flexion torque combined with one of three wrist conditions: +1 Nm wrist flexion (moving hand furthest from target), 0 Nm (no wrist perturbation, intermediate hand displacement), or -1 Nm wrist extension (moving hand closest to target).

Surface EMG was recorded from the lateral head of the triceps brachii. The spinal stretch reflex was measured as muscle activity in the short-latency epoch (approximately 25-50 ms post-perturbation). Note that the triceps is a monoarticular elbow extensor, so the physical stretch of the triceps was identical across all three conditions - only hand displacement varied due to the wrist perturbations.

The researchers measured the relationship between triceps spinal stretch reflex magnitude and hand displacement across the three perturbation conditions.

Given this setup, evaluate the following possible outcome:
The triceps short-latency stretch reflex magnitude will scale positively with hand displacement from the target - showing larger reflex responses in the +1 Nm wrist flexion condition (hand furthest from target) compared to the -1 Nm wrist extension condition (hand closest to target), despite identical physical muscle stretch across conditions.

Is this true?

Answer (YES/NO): YES